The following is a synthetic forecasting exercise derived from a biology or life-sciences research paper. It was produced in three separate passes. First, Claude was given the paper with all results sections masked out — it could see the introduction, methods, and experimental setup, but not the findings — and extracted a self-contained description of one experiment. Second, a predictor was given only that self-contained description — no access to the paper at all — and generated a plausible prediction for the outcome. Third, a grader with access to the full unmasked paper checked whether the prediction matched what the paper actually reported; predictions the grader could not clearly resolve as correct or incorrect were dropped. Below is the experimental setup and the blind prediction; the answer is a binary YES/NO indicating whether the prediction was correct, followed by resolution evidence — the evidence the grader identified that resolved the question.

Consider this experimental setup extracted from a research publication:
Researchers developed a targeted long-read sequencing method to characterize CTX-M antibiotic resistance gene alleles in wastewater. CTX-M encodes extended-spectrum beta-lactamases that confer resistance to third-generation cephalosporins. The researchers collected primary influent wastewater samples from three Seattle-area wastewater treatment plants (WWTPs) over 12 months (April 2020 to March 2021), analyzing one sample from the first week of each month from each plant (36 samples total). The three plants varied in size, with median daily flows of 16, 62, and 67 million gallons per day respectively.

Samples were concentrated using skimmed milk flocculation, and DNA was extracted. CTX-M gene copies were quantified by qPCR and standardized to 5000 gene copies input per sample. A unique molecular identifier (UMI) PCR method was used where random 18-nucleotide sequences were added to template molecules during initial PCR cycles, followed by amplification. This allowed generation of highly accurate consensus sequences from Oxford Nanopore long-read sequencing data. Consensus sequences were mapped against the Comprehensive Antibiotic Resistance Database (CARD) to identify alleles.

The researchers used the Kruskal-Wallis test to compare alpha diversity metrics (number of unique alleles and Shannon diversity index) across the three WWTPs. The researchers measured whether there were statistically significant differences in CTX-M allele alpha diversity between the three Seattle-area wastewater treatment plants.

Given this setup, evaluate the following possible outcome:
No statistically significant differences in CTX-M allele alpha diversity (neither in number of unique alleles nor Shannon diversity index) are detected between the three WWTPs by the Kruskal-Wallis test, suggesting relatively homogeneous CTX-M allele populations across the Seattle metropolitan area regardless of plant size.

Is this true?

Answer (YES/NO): YES